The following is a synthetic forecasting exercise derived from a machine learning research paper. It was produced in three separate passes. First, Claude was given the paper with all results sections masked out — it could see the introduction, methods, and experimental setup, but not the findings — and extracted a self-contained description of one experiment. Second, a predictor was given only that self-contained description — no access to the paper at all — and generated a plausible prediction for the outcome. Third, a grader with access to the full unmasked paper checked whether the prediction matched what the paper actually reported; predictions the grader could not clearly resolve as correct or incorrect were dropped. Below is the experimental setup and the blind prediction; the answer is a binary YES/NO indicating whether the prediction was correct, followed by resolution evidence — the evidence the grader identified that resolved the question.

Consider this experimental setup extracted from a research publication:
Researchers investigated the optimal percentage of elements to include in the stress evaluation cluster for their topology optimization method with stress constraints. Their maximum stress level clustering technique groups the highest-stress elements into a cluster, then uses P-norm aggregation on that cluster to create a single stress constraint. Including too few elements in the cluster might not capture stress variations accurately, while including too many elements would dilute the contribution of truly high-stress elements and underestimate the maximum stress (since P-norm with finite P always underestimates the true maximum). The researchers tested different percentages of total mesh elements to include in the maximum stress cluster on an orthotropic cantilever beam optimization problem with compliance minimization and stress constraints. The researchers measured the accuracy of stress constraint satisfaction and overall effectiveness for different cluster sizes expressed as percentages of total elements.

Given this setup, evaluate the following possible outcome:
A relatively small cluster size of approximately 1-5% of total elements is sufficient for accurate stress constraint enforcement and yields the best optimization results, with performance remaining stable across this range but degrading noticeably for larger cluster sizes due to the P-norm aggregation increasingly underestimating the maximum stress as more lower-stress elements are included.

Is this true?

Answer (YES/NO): YES